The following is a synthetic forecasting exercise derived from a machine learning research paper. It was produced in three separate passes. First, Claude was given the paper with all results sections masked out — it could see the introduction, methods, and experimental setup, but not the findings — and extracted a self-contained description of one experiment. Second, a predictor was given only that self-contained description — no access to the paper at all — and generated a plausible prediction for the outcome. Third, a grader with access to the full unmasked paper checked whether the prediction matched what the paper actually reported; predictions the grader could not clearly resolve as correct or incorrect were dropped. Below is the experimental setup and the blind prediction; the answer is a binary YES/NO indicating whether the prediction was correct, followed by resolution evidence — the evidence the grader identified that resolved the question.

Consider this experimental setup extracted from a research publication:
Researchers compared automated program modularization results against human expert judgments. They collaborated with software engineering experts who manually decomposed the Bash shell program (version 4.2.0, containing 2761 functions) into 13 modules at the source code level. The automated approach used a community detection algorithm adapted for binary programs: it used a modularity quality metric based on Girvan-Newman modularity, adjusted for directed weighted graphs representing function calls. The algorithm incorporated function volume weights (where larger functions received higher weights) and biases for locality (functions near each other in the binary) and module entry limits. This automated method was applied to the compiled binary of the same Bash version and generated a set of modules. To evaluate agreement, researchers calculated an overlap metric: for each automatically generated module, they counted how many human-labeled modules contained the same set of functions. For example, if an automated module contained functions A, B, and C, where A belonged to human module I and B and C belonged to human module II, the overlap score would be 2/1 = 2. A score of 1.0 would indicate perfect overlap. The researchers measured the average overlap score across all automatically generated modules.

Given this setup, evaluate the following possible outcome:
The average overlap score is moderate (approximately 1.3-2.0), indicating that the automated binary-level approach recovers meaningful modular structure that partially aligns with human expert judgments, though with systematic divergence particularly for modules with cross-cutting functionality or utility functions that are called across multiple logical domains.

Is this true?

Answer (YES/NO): YES